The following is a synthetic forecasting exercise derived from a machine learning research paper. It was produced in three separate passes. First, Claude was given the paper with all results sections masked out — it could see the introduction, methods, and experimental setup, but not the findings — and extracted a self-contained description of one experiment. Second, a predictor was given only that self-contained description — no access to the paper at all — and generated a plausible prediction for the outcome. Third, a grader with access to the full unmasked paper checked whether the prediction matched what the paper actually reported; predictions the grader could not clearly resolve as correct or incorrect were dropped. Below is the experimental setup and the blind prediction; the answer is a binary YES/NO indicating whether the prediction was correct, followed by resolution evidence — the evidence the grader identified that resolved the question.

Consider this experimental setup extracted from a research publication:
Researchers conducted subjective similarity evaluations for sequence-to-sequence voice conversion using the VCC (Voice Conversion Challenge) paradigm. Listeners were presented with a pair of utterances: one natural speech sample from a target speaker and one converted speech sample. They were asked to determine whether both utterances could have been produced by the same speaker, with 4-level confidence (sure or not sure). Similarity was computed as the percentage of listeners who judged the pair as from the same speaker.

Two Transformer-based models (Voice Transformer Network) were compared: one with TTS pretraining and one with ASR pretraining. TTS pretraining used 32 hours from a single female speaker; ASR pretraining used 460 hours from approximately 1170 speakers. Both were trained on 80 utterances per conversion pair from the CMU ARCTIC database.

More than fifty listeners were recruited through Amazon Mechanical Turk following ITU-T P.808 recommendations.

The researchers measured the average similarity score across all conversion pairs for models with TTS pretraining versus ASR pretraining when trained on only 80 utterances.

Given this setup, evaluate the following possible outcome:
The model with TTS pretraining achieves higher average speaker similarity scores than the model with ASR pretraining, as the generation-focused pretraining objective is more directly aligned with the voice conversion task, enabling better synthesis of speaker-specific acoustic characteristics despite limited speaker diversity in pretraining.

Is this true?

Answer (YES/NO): YES